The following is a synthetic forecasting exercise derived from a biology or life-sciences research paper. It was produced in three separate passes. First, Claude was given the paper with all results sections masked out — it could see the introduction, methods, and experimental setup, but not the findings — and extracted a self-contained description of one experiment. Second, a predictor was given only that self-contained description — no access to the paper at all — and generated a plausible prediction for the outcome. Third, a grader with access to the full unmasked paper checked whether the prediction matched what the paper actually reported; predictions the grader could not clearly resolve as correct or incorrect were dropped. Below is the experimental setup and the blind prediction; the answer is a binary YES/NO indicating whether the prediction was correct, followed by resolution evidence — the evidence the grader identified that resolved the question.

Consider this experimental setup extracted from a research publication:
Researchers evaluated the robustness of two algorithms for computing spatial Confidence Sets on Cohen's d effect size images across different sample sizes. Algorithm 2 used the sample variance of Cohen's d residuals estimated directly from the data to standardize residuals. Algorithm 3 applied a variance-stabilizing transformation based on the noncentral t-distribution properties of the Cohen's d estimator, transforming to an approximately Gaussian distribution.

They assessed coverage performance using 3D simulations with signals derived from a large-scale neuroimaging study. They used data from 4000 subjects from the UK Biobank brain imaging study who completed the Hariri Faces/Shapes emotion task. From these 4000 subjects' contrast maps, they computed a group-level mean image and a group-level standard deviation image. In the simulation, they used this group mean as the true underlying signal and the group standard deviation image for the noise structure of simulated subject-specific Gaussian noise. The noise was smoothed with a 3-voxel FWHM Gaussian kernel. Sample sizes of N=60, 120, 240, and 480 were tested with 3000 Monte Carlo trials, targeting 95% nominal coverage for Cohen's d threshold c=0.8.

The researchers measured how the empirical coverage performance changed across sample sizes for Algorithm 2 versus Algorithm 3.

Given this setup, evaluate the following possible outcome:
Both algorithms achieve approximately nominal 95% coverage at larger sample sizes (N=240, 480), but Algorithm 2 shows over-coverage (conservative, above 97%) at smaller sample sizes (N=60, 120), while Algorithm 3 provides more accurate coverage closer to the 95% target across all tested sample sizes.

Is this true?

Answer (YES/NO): NO